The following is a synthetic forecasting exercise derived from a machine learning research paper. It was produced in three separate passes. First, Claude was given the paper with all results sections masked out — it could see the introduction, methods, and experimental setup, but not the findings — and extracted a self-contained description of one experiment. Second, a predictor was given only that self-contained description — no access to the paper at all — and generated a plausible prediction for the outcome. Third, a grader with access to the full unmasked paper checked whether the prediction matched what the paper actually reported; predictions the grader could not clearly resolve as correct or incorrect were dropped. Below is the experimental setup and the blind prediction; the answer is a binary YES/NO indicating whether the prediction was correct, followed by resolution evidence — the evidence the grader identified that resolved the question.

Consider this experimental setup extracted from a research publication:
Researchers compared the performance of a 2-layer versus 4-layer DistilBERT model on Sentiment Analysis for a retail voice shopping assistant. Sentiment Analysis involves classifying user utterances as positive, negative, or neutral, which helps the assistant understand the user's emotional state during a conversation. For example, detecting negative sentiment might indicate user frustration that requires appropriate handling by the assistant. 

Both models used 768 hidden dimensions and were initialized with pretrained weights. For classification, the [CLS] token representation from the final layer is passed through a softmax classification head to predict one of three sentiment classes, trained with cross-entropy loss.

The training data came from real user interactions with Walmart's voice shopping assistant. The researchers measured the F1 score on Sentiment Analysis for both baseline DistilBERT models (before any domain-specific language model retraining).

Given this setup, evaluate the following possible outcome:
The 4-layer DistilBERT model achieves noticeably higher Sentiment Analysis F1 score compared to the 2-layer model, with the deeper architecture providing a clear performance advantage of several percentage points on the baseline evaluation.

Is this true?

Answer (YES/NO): NO